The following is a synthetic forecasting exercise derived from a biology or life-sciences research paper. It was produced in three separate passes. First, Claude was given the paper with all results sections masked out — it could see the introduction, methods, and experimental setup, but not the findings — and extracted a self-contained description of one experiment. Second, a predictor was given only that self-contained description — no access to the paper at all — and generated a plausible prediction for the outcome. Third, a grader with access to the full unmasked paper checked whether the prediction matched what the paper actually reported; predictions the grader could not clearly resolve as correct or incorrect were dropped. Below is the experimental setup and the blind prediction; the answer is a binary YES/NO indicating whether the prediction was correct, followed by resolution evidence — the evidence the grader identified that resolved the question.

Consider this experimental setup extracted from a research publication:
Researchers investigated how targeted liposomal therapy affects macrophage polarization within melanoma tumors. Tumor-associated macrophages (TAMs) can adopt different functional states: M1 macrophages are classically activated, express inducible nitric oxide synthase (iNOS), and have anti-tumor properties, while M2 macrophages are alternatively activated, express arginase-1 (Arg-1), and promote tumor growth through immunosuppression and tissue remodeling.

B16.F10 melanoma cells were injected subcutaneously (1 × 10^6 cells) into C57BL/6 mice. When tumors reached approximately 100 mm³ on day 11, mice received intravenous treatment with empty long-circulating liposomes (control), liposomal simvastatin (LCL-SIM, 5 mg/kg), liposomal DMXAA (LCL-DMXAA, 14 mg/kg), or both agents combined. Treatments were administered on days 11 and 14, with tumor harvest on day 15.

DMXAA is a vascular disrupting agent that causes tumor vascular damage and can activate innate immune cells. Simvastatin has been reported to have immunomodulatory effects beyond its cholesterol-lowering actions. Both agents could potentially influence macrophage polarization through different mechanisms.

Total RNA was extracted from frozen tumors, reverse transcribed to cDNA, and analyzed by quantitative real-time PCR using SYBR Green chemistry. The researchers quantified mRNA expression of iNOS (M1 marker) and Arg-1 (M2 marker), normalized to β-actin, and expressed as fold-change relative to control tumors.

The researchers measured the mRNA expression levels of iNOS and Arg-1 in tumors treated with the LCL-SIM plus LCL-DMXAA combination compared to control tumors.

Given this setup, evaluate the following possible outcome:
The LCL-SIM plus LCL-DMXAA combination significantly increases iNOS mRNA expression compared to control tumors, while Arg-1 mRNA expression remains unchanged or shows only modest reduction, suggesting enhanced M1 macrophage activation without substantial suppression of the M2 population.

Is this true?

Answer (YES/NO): NO